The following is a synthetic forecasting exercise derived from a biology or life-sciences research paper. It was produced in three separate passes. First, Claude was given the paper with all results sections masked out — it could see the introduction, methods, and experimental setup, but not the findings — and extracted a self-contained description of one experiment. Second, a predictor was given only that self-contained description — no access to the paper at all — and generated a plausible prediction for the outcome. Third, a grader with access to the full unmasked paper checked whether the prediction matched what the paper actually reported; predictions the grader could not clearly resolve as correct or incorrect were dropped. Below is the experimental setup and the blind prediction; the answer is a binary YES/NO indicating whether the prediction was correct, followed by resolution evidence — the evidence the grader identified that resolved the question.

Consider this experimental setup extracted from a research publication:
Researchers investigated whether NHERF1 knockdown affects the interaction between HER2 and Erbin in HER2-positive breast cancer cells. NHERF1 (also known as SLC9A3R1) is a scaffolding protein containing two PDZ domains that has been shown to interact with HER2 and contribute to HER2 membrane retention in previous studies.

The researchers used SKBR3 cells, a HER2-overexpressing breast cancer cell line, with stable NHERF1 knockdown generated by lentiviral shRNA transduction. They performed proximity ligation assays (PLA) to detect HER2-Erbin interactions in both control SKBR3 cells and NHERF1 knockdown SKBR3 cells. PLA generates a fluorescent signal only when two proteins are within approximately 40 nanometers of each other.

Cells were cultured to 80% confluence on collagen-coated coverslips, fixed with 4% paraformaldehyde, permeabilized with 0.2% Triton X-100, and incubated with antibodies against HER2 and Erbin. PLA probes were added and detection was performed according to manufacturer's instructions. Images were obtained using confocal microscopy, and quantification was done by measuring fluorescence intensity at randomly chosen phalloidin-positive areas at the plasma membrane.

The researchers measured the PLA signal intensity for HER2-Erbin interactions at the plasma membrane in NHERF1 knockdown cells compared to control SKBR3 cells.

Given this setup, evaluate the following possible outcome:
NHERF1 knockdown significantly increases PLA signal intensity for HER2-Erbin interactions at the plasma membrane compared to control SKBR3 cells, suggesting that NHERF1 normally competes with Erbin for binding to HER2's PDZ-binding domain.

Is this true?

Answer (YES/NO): NO